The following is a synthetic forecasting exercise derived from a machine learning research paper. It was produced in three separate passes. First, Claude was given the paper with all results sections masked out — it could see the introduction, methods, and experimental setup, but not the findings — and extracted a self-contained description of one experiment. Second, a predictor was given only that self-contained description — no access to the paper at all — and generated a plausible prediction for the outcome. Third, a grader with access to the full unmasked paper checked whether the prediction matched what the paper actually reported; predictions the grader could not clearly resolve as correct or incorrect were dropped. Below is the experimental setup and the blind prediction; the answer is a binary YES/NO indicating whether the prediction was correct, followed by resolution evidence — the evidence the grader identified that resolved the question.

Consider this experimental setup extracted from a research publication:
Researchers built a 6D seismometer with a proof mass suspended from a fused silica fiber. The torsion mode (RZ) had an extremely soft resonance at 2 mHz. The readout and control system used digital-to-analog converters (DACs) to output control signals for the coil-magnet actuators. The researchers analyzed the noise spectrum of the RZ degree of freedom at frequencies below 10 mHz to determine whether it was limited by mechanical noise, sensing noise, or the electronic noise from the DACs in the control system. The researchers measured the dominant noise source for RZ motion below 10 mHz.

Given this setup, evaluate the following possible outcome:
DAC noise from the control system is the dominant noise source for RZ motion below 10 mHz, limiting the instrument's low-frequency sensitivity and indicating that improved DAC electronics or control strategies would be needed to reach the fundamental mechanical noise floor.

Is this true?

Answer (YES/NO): YES